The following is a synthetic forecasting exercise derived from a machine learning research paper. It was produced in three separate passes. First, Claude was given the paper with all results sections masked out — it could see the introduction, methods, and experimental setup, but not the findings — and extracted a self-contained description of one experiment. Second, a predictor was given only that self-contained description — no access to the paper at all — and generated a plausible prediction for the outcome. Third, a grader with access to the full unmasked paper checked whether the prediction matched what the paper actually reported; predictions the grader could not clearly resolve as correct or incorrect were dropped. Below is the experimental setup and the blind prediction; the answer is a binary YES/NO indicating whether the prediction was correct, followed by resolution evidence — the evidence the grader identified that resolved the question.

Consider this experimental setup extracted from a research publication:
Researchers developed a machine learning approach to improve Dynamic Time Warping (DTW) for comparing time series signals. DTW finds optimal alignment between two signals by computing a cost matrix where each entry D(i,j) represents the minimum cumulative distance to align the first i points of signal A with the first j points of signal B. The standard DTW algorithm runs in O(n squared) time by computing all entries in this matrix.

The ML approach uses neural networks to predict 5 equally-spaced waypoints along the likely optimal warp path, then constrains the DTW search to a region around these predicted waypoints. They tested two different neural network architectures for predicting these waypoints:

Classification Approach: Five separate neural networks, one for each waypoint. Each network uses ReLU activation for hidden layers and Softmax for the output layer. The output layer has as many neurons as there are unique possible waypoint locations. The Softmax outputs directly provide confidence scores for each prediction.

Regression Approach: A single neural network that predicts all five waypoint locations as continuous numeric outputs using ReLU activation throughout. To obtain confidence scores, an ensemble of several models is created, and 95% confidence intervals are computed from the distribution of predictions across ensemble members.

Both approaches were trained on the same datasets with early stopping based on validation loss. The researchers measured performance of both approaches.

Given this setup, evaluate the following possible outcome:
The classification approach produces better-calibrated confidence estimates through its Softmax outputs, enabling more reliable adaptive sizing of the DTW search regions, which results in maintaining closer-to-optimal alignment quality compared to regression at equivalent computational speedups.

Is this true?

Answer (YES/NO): NO